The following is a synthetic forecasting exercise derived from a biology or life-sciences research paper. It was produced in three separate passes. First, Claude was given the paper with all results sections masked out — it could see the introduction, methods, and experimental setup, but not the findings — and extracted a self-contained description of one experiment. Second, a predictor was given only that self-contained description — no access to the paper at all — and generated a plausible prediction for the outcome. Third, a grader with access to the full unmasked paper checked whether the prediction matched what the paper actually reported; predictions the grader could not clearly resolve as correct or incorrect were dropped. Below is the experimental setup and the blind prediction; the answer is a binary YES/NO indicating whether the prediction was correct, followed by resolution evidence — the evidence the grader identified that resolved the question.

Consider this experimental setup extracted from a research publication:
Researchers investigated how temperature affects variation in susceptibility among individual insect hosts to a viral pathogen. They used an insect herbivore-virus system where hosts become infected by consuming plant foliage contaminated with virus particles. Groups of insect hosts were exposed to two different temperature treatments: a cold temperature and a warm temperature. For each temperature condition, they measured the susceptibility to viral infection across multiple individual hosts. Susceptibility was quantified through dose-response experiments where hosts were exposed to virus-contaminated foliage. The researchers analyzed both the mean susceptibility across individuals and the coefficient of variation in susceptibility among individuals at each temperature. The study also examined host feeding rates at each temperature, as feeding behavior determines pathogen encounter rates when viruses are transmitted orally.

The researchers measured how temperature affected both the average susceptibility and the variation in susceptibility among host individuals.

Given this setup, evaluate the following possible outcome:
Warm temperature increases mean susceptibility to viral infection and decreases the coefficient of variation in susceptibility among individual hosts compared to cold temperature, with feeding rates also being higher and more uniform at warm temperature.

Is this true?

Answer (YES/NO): NO